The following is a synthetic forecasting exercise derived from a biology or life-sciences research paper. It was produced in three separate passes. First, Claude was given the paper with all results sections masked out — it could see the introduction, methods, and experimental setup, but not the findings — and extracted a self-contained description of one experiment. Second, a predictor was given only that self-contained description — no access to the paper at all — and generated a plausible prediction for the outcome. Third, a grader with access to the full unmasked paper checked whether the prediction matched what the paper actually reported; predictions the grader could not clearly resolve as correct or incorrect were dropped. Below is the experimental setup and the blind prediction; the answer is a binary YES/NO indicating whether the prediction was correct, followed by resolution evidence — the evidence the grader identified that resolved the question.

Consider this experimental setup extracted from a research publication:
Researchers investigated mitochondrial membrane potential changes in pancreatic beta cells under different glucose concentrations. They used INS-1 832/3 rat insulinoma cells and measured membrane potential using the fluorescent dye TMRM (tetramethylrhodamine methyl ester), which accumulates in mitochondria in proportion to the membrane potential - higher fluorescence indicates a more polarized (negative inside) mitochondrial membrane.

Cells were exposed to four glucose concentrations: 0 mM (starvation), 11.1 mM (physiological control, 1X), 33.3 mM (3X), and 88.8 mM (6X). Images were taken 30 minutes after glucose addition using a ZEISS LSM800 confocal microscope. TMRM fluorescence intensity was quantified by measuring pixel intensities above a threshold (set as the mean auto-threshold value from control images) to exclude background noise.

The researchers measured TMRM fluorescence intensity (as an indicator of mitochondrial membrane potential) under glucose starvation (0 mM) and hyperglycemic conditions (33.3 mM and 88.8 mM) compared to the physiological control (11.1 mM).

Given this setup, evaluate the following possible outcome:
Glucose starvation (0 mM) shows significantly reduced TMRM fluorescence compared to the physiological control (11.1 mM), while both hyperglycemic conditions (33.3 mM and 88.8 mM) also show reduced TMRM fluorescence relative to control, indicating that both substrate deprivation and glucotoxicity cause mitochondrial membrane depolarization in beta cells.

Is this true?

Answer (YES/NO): NO